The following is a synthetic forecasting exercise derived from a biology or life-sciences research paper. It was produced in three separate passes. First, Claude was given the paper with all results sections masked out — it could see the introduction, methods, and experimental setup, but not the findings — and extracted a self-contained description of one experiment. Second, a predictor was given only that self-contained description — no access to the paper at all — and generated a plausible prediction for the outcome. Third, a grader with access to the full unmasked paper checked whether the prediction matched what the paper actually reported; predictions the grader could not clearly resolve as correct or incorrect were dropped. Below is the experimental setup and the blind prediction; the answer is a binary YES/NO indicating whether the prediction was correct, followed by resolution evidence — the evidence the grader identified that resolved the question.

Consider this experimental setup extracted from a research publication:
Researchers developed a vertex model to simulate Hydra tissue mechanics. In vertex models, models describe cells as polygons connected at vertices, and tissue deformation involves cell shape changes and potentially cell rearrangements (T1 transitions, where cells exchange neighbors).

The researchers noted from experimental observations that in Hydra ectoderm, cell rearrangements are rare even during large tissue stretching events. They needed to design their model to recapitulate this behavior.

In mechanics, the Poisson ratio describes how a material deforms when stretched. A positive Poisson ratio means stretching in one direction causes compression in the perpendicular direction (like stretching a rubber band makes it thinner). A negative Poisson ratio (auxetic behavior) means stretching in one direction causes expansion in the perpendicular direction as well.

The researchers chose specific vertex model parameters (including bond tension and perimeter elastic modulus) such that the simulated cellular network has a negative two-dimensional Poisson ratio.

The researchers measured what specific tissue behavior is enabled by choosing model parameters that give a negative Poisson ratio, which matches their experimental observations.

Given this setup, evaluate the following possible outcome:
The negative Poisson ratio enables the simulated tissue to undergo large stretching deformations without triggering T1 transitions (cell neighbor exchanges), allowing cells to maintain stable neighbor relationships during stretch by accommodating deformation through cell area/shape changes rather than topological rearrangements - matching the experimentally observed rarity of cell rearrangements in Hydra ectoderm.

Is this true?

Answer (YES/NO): YES